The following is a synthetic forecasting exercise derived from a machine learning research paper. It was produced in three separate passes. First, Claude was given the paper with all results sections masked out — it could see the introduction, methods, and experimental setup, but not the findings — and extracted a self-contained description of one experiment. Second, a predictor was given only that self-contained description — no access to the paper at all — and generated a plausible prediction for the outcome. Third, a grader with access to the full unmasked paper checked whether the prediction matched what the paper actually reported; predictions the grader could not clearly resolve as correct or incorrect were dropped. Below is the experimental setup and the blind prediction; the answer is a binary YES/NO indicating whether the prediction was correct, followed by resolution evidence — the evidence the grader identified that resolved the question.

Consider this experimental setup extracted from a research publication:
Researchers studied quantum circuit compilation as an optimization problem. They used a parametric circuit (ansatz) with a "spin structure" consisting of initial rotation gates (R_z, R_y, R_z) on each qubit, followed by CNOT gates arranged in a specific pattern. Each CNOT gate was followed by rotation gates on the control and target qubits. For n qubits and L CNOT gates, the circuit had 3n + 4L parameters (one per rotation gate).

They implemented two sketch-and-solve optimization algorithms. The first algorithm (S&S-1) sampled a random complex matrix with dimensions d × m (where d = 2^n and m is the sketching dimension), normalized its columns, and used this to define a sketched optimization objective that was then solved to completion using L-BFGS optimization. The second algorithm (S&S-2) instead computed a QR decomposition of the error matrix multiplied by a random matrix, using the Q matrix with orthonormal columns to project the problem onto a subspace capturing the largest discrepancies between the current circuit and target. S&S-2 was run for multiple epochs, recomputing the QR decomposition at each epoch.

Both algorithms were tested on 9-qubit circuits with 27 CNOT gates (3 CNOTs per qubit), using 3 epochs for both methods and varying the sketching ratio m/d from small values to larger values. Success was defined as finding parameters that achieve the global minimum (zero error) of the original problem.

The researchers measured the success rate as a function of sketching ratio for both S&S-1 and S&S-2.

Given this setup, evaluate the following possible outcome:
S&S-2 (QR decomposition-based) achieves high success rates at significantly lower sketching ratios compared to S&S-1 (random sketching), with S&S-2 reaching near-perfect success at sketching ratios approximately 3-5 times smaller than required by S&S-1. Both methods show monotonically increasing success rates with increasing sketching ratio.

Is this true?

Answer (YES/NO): NO